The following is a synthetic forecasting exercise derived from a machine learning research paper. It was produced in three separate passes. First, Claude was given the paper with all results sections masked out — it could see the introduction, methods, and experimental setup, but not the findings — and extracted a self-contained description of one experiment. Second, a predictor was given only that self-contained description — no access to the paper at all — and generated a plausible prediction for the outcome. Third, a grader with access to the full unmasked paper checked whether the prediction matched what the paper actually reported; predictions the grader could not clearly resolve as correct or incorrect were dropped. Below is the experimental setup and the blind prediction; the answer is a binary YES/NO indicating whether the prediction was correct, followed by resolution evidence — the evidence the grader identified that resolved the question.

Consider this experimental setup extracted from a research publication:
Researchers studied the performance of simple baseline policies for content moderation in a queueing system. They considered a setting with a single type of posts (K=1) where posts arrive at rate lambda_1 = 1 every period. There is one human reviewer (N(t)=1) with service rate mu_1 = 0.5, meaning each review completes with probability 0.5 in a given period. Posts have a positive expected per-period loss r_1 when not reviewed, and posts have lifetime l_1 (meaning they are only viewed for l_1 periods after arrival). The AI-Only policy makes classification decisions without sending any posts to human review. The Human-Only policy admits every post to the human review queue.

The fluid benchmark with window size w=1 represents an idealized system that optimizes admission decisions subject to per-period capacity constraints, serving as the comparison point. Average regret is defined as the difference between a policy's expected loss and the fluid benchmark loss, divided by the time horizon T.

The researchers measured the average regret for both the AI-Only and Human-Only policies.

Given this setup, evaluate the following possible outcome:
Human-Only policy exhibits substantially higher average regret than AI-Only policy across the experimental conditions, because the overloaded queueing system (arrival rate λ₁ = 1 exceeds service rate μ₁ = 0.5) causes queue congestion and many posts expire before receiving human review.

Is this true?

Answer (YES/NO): NO